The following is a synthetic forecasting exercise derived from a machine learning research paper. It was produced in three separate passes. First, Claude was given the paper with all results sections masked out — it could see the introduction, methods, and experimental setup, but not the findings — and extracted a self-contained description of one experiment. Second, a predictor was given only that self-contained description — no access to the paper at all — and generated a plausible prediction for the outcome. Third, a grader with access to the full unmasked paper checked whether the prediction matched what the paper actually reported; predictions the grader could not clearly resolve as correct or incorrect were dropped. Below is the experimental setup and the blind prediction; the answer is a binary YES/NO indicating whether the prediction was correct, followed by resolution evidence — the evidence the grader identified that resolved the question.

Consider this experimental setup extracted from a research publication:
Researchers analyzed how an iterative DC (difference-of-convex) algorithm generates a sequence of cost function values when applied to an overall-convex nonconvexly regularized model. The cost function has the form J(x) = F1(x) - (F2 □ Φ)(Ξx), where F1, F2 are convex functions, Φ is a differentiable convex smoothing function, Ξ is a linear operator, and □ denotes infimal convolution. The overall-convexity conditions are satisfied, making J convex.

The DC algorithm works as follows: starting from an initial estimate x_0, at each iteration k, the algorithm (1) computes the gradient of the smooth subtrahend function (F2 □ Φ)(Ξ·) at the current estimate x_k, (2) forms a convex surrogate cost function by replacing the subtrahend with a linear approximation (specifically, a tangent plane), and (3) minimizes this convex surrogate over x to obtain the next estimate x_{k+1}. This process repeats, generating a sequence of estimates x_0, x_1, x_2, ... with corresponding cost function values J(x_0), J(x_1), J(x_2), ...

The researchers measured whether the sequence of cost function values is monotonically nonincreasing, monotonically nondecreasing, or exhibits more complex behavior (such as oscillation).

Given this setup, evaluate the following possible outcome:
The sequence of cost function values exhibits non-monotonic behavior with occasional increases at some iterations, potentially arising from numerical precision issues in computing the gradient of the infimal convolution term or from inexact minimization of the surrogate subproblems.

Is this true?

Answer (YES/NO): NO